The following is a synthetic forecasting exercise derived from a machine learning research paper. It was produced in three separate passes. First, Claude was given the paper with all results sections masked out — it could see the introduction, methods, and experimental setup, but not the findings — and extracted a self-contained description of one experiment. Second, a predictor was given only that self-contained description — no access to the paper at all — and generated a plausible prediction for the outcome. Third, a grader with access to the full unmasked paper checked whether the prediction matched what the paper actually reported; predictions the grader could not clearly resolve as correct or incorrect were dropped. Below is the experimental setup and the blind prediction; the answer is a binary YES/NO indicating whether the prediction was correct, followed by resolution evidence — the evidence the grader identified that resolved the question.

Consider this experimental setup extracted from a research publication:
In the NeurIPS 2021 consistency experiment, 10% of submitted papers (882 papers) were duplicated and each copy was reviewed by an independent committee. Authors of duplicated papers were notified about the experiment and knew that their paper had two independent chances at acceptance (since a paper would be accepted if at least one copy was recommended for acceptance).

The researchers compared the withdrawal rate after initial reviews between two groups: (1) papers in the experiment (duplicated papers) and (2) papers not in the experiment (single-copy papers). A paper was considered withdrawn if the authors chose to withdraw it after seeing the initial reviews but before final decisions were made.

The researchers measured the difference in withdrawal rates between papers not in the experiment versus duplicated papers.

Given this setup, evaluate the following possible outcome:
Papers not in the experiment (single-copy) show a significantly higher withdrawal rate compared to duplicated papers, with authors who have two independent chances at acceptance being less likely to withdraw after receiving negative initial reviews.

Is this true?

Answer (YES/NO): YES